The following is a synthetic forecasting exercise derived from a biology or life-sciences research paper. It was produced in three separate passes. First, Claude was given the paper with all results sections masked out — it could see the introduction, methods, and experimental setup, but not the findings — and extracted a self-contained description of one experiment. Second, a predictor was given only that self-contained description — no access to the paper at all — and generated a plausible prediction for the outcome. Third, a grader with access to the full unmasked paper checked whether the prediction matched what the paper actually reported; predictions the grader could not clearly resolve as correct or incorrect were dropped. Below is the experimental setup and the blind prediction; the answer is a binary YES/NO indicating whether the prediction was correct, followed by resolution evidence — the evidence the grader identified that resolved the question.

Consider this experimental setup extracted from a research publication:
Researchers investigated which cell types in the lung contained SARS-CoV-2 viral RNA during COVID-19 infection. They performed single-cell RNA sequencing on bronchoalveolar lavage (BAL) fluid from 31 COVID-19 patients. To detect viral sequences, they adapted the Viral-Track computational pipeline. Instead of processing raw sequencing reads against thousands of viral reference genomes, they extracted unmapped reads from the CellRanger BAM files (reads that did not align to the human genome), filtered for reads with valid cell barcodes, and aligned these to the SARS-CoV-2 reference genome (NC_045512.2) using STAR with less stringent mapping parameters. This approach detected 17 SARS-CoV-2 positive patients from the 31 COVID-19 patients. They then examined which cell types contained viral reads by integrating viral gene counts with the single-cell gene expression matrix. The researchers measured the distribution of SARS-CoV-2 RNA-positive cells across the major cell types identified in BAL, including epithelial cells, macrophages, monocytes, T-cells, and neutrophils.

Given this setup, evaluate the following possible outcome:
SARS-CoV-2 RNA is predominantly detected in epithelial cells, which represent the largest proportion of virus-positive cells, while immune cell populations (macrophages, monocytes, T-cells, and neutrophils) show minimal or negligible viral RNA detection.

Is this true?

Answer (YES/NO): NO